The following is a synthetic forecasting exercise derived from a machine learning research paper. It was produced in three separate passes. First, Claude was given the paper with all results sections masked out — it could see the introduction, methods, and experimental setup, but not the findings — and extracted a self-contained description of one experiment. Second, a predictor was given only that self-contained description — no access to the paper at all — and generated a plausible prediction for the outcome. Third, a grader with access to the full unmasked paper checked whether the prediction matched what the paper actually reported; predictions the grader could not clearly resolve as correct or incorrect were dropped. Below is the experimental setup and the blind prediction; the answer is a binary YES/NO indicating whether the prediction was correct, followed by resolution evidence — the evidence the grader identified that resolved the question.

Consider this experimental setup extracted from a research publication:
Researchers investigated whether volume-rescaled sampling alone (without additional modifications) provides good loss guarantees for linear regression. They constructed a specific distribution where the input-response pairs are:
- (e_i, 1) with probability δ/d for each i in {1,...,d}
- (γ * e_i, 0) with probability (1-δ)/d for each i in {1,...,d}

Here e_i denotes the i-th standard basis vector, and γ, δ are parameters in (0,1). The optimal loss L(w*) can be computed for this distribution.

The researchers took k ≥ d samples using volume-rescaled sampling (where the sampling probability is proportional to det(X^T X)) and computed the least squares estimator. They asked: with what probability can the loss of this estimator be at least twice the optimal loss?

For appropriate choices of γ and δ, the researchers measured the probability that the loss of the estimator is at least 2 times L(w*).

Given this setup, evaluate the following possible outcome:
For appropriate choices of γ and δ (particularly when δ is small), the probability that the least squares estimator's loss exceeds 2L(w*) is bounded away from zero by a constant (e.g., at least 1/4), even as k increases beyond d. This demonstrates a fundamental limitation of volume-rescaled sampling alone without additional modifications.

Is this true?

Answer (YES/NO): YES